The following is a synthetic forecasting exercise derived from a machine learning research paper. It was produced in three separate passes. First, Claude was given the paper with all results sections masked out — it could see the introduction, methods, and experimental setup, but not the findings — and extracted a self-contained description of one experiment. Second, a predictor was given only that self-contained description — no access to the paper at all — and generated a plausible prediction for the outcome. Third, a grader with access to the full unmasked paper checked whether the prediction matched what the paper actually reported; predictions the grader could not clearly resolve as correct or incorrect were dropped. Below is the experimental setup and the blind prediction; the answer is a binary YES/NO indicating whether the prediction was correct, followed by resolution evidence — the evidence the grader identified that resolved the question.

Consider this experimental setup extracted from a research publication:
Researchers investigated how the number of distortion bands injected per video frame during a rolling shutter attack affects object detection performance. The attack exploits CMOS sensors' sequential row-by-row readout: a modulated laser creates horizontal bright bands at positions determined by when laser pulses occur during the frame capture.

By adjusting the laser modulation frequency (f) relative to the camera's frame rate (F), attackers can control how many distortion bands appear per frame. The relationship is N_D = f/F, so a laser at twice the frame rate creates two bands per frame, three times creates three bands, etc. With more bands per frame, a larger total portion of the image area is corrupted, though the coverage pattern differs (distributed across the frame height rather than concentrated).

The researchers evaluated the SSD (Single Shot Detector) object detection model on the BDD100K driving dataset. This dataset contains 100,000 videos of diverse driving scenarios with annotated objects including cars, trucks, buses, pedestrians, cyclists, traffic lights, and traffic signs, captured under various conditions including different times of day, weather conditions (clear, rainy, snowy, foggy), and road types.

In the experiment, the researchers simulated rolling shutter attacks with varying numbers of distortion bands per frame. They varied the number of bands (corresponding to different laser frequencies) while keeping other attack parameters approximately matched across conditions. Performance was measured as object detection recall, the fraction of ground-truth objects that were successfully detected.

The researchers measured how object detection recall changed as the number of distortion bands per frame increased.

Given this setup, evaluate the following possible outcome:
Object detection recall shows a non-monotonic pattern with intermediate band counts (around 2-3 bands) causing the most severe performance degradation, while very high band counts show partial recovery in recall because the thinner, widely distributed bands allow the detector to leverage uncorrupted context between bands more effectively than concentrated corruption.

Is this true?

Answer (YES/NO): NO